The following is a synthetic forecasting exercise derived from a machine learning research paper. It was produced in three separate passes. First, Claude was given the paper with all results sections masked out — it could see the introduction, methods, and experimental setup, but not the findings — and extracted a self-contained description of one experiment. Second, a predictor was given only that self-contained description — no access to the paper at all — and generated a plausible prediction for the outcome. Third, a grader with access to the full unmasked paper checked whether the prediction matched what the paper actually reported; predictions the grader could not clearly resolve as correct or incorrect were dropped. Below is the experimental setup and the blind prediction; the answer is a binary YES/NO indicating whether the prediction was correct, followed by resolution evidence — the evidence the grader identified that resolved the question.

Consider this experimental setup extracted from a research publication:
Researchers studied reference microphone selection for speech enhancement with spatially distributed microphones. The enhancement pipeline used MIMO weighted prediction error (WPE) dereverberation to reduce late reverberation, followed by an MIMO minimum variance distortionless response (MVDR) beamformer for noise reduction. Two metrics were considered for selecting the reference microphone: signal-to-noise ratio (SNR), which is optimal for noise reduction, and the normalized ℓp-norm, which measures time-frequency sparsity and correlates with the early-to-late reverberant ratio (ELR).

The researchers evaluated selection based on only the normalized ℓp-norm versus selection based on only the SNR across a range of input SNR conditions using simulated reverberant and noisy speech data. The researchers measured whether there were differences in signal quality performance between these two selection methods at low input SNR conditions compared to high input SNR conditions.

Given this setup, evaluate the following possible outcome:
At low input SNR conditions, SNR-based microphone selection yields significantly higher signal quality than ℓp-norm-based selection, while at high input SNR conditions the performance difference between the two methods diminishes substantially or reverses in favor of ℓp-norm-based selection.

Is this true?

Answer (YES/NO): NO